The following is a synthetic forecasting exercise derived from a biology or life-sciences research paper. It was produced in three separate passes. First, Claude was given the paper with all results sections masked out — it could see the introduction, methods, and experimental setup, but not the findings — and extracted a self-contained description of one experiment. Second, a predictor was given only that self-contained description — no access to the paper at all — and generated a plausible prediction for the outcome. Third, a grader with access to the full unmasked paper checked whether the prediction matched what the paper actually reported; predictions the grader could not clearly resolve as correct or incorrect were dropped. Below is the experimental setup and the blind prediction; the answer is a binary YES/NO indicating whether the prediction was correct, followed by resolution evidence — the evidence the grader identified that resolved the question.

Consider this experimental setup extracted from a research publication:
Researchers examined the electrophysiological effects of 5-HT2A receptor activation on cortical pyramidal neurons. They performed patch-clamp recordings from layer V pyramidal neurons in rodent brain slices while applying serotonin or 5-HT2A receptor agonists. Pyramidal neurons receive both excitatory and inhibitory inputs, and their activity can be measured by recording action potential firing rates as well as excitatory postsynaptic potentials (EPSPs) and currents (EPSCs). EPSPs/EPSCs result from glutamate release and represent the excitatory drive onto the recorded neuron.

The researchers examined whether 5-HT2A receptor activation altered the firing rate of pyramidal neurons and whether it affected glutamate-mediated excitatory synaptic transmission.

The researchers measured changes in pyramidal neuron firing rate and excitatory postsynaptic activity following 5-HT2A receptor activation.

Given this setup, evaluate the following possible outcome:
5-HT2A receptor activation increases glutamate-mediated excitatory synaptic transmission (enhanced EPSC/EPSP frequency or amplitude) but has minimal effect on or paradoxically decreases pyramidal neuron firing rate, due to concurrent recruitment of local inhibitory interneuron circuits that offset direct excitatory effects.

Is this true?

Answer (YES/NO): NO